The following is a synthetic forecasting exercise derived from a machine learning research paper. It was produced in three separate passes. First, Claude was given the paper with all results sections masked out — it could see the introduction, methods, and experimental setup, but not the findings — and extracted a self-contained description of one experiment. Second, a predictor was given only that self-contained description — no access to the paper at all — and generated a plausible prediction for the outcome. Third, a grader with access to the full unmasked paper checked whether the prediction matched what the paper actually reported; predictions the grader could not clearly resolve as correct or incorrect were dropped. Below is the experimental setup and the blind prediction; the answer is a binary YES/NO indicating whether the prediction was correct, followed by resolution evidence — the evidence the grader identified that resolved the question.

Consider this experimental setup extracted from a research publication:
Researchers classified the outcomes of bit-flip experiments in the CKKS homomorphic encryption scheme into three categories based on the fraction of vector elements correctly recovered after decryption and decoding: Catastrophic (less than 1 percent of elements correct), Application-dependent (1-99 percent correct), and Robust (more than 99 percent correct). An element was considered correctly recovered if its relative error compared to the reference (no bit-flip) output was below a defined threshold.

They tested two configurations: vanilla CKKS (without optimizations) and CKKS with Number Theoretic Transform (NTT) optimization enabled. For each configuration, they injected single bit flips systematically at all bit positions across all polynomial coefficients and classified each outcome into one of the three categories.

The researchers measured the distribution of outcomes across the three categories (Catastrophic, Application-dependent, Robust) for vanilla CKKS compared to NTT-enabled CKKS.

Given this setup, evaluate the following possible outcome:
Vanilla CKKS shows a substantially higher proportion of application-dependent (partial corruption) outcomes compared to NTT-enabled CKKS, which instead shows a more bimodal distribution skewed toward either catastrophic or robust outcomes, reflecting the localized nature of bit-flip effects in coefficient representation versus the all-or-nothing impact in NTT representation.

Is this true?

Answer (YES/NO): NO